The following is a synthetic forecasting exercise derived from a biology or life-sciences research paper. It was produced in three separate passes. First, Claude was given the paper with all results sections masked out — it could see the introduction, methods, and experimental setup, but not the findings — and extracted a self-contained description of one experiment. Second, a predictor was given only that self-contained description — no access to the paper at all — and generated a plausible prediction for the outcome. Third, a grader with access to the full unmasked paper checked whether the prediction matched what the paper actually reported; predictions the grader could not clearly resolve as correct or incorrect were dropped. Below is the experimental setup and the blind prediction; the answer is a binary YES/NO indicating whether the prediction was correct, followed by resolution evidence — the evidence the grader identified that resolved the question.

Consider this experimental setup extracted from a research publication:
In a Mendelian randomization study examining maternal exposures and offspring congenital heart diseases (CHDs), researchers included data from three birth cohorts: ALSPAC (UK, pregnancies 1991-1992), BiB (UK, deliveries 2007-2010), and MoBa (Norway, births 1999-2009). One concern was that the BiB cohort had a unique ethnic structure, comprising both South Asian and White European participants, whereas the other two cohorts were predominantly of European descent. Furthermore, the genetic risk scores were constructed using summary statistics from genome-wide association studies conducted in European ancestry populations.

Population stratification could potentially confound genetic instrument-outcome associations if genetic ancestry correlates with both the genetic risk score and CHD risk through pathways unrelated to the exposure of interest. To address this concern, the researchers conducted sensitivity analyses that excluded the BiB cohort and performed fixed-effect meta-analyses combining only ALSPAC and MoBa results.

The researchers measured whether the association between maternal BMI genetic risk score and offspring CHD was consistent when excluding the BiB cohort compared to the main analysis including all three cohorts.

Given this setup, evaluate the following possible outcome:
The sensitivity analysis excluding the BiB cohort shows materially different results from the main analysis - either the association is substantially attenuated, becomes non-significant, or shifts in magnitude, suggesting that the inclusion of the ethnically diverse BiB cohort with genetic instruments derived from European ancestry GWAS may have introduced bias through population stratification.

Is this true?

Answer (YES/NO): NO